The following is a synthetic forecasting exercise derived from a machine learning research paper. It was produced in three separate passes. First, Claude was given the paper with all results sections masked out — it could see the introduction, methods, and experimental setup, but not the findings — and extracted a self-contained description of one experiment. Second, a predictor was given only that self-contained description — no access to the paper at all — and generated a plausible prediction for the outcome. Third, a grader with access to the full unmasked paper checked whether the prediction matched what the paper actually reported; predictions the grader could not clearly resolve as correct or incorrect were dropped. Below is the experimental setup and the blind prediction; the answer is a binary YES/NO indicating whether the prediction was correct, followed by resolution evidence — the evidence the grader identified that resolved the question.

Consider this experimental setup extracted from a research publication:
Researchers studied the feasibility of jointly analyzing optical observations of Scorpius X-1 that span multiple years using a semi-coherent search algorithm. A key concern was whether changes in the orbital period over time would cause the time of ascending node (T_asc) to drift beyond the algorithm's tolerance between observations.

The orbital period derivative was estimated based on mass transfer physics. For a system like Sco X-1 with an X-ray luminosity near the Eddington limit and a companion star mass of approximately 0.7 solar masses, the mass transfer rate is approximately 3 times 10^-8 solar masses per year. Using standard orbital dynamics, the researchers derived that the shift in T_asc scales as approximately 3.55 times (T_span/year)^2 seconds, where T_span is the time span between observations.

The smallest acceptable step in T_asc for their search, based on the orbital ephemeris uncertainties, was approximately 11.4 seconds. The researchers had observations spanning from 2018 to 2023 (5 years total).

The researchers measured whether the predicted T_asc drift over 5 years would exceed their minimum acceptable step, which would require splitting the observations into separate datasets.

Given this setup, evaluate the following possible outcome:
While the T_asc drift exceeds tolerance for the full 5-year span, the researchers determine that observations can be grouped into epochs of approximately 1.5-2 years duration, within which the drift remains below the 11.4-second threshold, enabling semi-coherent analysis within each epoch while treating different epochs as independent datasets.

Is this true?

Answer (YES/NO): NO